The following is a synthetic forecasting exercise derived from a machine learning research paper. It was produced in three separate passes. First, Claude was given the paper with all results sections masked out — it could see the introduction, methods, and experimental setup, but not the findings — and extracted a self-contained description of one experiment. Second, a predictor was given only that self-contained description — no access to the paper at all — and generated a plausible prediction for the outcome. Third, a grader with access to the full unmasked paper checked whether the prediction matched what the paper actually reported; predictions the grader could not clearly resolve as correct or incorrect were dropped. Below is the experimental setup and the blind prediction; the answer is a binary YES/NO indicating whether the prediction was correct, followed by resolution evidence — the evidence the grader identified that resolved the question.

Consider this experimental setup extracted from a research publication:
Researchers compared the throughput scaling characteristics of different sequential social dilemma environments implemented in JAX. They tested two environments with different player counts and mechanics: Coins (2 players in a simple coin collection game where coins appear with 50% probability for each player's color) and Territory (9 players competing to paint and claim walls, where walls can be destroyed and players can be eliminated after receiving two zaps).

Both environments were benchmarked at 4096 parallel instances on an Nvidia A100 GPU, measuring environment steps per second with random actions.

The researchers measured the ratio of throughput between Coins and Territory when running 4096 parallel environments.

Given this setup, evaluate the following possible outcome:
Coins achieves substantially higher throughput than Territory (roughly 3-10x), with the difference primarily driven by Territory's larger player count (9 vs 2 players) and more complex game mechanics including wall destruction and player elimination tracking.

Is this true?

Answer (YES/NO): YES